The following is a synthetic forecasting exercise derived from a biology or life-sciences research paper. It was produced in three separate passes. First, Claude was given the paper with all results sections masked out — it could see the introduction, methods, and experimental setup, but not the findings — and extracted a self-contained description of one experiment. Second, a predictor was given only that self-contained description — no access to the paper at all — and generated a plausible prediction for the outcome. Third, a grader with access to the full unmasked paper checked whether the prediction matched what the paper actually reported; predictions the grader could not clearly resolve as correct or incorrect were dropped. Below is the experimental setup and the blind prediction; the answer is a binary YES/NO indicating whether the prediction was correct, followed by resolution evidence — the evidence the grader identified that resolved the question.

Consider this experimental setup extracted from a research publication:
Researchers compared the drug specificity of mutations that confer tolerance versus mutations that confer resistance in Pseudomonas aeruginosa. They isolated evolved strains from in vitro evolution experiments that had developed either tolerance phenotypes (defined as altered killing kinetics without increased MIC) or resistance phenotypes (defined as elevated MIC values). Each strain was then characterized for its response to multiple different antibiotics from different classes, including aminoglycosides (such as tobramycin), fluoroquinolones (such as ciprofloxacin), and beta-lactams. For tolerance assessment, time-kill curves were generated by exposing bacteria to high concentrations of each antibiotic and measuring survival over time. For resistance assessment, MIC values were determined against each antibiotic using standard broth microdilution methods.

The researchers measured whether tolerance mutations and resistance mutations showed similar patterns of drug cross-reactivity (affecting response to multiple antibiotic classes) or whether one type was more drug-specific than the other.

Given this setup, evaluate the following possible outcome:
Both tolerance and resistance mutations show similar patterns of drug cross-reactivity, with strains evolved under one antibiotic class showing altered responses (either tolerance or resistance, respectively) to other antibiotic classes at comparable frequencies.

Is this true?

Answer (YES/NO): NO